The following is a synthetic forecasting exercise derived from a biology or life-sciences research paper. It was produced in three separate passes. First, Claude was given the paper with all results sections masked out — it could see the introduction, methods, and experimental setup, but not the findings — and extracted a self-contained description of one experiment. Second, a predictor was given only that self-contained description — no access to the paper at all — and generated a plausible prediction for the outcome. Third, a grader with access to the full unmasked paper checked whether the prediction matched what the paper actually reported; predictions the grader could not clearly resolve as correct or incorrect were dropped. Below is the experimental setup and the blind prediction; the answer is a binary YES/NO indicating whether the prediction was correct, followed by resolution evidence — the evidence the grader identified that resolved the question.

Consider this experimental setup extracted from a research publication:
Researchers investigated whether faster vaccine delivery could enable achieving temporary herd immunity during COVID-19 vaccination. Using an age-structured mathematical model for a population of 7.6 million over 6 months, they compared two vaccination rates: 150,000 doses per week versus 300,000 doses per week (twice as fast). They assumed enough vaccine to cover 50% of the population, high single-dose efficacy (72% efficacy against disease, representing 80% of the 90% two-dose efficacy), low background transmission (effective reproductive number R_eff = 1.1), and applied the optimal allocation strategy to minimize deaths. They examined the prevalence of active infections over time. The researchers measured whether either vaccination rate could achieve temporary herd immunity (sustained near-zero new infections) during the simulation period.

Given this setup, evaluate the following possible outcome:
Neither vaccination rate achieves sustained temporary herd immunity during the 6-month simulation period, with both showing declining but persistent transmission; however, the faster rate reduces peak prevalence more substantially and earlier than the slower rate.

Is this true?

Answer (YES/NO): NO